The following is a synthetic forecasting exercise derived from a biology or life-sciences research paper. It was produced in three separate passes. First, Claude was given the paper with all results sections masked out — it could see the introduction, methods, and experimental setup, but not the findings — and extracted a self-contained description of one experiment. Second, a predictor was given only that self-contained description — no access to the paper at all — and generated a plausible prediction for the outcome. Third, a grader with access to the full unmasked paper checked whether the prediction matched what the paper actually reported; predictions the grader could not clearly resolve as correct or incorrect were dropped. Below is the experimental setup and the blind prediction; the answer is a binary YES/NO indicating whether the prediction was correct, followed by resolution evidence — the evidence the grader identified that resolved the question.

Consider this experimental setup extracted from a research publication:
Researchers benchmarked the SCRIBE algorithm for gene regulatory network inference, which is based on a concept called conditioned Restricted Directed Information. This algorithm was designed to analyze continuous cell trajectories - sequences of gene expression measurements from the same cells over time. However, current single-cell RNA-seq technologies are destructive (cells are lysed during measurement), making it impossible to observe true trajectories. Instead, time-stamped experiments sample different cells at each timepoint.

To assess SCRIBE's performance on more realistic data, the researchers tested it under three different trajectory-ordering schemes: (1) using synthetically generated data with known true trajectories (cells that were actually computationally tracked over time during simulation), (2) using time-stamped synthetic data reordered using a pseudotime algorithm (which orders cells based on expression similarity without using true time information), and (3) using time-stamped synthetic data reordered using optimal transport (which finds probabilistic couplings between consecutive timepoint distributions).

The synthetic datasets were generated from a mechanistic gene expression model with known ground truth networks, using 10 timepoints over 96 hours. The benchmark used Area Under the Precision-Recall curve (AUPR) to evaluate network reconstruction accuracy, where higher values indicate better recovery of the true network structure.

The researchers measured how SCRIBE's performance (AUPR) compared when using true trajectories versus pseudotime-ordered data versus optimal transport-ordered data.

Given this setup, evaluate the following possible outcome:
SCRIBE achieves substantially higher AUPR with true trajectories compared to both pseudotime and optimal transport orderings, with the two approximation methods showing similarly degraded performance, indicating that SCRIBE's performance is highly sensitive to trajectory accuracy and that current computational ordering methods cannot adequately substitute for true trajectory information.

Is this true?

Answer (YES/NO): YES